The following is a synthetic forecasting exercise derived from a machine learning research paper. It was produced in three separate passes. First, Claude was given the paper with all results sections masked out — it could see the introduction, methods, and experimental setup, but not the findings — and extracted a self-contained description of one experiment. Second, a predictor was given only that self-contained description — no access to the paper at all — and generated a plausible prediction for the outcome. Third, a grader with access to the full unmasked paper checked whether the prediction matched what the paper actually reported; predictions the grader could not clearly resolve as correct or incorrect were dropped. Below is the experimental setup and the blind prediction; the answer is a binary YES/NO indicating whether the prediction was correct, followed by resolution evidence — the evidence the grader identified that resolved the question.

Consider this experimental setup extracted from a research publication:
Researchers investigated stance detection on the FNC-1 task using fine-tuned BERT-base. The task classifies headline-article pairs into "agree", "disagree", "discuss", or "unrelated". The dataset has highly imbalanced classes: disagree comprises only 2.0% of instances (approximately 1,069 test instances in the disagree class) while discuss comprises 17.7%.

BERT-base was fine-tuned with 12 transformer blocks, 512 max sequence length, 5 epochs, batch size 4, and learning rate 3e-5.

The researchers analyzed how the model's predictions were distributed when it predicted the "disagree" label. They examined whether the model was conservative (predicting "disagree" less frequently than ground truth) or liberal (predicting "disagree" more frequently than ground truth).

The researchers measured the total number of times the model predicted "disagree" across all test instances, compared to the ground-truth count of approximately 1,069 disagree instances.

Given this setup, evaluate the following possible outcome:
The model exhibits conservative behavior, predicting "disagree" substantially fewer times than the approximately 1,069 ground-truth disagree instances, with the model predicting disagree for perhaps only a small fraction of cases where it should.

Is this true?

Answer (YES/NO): NO